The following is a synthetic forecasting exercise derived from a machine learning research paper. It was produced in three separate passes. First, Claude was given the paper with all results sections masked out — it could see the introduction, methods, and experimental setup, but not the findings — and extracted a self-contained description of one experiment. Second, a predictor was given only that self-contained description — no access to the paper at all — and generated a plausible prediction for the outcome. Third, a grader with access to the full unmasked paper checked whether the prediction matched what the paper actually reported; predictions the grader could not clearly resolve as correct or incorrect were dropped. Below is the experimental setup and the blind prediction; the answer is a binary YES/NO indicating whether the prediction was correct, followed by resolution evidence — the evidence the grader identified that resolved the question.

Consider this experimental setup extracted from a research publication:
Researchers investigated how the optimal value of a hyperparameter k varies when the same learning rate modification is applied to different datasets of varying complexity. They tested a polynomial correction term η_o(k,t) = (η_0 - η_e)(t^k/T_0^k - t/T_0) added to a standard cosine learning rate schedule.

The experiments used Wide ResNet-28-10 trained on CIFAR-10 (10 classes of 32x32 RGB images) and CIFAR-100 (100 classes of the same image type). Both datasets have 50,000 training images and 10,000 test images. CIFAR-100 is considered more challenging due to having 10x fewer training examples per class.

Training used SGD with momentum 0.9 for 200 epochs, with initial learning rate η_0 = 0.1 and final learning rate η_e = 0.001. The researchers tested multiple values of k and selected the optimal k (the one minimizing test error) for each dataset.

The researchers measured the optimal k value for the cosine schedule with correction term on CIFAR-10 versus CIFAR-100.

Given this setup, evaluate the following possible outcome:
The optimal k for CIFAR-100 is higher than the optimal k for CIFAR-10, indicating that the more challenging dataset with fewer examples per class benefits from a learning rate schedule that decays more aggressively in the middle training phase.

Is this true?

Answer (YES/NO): YES